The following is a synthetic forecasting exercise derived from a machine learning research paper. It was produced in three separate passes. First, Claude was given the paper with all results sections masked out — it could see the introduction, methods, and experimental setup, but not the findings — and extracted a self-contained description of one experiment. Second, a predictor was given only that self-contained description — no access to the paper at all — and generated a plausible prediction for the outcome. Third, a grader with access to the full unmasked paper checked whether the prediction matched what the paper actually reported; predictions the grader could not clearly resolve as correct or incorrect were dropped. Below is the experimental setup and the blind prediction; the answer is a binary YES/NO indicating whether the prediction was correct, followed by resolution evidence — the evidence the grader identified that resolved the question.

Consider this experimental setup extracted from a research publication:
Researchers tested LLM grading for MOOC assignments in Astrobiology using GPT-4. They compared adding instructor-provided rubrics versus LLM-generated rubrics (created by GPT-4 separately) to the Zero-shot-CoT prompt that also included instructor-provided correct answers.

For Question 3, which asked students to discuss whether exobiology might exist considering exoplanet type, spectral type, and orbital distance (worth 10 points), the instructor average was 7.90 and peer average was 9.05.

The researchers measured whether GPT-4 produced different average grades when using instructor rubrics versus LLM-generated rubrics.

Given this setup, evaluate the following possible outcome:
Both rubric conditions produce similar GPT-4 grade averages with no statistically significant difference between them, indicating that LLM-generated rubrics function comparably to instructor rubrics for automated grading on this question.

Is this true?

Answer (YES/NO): YES